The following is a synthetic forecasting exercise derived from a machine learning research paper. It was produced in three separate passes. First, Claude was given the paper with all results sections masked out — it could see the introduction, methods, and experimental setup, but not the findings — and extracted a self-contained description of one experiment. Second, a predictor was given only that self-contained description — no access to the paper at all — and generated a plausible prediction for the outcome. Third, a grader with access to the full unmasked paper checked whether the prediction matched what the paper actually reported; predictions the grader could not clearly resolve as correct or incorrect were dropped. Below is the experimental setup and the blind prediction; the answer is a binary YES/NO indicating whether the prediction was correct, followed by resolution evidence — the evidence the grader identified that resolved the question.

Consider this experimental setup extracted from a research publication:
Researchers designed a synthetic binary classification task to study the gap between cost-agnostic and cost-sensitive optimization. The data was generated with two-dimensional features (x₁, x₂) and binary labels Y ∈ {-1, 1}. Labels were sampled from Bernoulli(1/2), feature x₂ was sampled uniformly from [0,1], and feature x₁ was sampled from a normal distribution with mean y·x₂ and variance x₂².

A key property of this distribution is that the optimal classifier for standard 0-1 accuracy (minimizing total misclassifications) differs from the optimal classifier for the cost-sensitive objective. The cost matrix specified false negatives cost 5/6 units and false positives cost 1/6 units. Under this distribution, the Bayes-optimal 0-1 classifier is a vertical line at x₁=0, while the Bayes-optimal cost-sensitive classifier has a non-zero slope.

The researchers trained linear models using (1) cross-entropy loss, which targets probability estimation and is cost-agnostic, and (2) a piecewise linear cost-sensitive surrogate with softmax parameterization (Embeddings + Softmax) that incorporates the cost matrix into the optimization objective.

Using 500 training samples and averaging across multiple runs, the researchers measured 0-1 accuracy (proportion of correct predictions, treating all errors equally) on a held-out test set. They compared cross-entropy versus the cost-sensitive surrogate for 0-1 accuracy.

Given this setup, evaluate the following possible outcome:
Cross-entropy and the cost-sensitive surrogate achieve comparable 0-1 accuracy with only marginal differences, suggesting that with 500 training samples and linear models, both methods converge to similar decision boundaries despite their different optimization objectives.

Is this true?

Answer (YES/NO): NO